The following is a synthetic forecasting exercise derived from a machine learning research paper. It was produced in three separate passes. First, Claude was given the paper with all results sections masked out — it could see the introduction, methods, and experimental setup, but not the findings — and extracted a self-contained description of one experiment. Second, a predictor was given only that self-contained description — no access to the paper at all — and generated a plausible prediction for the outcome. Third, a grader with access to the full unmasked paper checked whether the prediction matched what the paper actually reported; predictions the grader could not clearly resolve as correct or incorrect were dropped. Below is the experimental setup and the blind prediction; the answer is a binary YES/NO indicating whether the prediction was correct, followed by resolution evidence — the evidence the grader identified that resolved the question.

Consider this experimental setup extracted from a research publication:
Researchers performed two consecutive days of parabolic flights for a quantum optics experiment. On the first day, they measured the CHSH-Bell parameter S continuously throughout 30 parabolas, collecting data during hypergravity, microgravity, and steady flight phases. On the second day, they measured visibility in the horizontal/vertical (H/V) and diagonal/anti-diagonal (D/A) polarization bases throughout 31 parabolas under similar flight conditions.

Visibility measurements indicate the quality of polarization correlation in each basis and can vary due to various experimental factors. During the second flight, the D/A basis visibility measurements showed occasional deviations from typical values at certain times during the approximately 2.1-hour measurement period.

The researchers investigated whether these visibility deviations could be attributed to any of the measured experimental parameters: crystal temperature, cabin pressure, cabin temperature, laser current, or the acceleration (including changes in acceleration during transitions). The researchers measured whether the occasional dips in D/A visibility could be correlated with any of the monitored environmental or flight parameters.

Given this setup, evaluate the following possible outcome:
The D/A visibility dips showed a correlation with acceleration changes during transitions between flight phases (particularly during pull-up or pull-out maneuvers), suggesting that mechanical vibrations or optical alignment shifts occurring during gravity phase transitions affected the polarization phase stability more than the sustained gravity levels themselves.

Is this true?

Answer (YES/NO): NO